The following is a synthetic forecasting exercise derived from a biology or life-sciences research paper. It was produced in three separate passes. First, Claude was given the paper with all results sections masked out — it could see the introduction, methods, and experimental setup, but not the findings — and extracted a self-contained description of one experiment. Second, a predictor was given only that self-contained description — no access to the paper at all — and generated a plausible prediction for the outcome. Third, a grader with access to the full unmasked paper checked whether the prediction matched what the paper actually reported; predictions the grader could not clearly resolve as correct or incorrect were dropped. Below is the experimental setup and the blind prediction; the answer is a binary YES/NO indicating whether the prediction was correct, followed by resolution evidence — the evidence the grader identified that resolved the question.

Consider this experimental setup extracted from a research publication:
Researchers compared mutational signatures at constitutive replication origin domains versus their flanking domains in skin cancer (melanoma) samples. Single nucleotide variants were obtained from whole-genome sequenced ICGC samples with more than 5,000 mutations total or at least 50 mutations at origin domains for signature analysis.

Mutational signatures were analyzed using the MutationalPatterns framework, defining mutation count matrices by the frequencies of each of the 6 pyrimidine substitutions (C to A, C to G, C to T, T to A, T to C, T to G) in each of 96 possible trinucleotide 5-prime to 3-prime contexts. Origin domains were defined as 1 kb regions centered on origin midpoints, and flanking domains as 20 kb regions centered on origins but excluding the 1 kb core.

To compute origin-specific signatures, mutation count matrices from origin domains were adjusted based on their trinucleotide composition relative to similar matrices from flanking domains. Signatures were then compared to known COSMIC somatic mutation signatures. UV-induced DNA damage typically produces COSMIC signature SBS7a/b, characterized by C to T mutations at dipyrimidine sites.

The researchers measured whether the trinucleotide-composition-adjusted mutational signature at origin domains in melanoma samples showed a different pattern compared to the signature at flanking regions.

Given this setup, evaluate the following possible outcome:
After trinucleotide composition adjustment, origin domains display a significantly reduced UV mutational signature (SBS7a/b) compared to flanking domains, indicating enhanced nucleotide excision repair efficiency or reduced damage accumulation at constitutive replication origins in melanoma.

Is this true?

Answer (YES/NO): NO